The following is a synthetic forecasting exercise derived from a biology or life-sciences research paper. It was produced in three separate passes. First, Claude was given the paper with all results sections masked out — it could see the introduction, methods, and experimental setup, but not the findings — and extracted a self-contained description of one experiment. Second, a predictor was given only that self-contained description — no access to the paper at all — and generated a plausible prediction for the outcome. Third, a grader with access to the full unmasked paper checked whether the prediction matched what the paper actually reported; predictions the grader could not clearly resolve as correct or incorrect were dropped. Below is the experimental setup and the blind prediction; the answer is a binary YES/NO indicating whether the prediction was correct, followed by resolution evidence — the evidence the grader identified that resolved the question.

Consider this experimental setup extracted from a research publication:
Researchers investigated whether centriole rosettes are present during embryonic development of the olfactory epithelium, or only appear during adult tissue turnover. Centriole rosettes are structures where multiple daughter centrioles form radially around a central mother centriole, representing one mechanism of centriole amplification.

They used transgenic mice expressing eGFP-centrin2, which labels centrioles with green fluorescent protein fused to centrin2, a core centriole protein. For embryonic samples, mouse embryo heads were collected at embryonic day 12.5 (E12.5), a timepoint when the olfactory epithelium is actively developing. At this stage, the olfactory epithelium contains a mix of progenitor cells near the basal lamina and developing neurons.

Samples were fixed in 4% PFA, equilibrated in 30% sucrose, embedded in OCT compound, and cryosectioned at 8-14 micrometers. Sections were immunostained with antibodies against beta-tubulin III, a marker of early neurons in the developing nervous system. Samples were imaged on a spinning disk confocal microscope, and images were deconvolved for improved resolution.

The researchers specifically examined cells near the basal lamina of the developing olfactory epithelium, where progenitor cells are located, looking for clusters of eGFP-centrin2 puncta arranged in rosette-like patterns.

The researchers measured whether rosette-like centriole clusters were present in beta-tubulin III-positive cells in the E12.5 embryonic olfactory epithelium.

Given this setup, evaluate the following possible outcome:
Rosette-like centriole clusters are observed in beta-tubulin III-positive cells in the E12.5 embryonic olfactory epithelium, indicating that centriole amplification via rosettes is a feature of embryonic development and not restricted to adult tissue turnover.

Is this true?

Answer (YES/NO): YES